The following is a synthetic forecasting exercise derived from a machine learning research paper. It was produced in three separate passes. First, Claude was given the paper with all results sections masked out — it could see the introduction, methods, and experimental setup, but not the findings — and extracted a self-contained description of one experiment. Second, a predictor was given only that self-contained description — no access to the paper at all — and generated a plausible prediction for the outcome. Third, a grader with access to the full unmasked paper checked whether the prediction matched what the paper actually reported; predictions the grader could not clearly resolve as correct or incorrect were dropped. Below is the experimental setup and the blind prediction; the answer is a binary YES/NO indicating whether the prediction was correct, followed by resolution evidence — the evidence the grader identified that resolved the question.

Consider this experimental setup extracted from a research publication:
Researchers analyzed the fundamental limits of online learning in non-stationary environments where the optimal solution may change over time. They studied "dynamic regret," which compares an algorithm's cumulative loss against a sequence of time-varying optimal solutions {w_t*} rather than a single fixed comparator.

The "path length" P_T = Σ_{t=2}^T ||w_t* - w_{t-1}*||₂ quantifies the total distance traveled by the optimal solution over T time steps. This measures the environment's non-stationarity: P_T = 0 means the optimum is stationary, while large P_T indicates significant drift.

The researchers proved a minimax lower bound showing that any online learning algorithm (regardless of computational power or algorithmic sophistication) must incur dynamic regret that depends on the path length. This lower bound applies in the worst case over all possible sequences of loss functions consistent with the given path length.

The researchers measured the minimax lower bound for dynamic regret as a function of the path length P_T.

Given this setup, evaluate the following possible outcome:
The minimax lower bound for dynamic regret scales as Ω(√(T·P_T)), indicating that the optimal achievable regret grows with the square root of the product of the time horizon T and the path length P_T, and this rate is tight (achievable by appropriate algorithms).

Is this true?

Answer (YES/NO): NO